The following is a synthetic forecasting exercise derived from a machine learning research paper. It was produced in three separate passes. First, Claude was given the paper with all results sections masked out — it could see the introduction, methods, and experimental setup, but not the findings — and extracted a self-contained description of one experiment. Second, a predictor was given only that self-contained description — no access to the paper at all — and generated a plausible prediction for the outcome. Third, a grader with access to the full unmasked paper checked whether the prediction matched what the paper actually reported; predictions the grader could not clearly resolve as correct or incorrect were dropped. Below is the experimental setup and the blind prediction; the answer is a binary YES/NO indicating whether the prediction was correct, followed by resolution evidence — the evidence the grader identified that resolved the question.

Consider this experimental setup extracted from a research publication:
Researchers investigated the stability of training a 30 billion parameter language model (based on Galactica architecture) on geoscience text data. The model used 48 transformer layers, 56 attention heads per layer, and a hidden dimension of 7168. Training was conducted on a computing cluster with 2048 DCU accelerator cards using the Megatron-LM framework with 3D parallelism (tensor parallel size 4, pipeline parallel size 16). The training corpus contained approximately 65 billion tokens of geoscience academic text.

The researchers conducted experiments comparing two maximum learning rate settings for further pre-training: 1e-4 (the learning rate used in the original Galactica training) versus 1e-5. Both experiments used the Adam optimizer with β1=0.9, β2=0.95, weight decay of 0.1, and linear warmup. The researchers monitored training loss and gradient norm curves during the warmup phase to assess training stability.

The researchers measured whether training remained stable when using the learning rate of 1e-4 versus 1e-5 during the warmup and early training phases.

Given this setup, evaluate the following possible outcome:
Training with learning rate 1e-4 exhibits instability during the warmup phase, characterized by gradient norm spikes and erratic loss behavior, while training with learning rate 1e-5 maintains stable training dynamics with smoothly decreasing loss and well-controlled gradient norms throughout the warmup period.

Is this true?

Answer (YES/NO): YES